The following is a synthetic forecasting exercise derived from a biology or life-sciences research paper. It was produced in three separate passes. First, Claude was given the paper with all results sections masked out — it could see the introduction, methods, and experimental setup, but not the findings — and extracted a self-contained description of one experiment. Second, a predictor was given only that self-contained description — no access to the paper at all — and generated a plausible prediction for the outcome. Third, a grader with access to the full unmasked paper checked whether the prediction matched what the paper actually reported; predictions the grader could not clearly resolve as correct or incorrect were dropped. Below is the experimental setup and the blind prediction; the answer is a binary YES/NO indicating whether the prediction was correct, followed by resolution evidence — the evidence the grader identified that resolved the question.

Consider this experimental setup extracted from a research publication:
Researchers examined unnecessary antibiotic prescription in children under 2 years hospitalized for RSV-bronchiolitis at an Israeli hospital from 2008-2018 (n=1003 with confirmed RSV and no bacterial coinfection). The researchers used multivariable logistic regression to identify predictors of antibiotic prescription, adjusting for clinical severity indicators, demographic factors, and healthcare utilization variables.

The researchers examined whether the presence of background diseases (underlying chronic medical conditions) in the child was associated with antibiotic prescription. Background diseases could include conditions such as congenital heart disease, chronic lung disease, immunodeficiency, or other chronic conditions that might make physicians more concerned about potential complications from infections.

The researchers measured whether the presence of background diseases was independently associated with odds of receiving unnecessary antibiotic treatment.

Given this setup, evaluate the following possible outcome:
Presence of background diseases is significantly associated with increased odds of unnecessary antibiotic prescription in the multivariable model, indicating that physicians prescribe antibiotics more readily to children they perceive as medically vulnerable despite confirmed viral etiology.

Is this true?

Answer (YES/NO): NO